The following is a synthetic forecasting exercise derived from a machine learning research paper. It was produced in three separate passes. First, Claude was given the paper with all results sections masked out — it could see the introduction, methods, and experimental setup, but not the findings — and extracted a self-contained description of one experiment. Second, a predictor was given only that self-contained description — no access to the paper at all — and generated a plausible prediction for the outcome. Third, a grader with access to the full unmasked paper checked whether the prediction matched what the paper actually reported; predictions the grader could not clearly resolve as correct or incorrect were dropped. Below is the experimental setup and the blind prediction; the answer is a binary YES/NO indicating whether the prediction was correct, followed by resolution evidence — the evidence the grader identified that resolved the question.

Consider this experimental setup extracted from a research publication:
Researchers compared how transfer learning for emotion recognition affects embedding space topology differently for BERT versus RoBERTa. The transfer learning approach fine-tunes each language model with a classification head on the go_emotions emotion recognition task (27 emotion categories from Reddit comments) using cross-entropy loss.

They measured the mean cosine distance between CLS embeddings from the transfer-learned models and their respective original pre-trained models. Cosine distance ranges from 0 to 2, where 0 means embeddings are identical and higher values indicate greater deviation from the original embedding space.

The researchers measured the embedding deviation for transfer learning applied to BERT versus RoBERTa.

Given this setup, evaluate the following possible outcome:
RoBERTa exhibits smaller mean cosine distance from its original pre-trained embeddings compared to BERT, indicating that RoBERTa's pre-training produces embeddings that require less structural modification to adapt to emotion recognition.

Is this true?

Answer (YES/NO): NO